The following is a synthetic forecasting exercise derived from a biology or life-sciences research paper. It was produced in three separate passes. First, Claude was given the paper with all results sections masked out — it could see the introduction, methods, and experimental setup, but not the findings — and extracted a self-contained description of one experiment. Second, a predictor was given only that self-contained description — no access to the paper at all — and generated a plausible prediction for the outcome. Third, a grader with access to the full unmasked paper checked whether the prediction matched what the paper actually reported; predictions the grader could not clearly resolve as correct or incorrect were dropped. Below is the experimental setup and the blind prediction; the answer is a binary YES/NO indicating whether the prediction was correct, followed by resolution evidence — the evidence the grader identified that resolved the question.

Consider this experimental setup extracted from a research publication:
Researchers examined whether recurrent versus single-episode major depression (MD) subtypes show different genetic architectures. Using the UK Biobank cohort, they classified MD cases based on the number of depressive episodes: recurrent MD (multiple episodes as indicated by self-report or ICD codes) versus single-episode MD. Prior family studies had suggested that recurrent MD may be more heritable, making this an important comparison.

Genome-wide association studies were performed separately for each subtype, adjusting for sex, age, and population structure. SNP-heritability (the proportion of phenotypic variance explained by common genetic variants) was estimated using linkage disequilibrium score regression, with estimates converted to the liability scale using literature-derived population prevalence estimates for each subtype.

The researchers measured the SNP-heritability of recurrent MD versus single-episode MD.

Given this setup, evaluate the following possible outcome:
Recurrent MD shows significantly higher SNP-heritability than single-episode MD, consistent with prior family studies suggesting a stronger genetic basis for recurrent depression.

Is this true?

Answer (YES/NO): NO